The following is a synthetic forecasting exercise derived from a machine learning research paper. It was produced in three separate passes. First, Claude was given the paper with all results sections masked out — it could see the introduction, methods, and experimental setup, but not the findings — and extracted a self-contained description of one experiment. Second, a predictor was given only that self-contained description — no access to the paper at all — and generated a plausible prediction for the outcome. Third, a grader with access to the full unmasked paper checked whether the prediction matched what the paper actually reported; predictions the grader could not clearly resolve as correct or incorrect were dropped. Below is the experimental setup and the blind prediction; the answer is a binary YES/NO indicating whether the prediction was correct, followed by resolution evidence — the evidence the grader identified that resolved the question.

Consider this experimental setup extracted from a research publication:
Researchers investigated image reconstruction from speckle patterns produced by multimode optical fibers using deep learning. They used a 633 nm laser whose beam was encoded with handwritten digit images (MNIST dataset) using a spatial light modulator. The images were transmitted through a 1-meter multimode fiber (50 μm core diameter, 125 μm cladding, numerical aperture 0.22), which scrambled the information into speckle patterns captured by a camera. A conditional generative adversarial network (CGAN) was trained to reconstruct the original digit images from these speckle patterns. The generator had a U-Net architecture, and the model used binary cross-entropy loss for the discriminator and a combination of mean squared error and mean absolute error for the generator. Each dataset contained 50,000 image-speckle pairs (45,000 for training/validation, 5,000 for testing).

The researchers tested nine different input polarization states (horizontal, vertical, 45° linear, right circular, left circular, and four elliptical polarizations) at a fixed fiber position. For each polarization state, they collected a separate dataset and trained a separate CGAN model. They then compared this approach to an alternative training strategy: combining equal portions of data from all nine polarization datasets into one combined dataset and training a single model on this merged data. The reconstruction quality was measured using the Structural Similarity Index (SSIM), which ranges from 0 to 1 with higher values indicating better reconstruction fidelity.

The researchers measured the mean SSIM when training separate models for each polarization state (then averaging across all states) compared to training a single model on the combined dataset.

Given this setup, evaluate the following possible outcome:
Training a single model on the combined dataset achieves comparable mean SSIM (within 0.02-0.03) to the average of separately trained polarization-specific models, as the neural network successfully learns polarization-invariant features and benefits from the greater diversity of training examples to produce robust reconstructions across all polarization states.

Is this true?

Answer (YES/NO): NO